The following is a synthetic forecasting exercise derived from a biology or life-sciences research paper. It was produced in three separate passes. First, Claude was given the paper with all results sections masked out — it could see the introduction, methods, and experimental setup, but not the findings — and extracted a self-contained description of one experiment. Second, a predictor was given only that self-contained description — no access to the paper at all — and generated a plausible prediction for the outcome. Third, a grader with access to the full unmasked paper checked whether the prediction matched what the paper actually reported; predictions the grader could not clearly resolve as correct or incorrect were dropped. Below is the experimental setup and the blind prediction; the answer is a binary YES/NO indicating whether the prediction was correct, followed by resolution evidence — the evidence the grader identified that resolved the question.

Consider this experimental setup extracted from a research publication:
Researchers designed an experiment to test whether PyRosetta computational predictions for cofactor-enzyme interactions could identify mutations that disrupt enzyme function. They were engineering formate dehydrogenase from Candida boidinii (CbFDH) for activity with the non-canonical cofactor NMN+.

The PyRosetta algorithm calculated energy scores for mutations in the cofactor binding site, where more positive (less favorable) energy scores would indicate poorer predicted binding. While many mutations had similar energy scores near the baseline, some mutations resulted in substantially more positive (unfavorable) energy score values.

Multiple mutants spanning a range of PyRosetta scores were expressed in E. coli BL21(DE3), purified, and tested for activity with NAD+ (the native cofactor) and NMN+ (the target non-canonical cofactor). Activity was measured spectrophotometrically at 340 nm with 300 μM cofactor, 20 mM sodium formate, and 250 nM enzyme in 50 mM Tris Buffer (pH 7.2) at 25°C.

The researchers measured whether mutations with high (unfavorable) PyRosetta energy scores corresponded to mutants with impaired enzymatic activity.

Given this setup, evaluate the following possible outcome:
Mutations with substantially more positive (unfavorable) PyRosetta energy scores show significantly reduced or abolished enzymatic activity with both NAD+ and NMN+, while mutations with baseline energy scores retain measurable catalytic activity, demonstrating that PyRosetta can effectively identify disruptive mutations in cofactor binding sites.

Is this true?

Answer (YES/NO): NO